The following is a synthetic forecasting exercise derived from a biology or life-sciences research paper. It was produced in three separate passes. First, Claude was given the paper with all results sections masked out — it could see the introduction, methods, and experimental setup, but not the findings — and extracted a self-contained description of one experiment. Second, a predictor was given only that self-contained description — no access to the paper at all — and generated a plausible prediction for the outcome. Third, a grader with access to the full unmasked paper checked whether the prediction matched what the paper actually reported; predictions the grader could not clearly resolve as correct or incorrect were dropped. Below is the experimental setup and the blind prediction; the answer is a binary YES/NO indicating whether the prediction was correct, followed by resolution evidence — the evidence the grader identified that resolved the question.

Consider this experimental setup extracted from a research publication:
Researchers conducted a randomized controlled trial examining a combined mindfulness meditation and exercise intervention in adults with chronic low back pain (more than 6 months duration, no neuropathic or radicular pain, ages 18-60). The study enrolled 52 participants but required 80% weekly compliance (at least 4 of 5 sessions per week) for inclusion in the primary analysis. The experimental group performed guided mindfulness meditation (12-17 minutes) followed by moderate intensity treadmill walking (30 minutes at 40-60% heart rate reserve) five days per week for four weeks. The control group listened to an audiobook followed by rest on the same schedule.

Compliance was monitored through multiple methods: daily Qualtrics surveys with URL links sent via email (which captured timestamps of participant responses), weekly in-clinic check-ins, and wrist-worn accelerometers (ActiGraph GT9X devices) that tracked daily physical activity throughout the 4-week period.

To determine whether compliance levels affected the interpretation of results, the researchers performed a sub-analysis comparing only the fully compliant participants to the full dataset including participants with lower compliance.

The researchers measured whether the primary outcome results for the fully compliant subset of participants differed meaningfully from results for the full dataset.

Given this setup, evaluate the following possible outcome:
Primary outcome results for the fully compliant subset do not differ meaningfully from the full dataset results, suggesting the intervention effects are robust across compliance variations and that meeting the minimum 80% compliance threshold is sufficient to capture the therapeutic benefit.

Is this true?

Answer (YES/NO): YES